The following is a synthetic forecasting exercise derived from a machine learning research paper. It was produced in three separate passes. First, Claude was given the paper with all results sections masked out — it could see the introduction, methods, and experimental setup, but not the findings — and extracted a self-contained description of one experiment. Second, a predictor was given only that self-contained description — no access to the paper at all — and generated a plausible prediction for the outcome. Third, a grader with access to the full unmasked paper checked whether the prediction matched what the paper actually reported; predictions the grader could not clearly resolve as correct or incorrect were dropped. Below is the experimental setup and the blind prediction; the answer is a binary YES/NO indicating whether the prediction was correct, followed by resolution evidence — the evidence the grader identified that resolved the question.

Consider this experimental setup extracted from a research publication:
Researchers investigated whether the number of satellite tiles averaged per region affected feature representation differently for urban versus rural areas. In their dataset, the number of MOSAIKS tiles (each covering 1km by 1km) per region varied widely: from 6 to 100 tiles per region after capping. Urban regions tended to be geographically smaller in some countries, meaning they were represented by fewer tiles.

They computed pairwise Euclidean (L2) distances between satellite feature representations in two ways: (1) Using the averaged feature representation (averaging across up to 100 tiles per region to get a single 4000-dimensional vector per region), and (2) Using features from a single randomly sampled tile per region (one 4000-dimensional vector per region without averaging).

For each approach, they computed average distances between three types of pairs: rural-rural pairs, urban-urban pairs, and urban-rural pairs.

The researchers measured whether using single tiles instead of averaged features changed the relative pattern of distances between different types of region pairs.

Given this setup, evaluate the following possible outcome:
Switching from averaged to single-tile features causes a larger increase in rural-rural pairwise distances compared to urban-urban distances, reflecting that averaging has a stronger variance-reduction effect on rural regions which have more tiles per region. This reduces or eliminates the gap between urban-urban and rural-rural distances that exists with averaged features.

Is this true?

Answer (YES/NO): NO